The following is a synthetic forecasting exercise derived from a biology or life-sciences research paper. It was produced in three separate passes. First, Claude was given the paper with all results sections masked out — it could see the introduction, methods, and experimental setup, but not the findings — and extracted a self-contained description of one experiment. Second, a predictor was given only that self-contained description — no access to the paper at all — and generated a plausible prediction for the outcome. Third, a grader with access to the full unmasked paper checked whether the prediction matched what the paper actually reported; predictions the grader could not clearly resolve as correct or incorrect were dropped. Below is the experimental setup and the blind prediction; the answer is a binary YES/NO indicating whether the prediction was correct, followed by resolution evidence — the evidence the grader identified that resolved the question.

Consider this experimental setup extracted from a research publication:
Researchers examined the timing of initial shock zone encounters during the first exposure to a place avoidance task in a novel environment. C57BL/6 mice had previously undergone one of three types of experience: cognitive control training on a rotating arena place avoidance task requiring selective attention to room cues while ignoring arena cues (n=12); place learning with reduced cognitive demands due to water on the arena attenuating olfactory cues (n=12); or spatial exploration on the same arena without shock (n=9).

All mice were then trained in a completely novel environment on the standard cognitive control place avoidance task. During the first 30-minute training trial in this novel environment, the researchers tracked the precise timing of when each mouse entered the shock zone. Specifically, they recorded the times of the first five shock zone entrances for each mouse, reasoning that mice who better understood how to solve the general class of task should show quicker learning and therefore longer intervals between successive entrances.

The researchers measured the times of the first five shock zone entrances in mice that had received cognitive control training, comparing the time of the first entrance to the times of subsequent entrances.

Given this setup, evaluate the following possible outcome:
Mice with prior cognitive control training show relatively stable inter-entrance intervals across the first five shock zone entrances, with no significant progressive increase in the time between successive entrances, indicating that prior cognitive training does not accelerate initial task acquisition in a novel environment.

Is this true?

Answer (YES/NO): NO